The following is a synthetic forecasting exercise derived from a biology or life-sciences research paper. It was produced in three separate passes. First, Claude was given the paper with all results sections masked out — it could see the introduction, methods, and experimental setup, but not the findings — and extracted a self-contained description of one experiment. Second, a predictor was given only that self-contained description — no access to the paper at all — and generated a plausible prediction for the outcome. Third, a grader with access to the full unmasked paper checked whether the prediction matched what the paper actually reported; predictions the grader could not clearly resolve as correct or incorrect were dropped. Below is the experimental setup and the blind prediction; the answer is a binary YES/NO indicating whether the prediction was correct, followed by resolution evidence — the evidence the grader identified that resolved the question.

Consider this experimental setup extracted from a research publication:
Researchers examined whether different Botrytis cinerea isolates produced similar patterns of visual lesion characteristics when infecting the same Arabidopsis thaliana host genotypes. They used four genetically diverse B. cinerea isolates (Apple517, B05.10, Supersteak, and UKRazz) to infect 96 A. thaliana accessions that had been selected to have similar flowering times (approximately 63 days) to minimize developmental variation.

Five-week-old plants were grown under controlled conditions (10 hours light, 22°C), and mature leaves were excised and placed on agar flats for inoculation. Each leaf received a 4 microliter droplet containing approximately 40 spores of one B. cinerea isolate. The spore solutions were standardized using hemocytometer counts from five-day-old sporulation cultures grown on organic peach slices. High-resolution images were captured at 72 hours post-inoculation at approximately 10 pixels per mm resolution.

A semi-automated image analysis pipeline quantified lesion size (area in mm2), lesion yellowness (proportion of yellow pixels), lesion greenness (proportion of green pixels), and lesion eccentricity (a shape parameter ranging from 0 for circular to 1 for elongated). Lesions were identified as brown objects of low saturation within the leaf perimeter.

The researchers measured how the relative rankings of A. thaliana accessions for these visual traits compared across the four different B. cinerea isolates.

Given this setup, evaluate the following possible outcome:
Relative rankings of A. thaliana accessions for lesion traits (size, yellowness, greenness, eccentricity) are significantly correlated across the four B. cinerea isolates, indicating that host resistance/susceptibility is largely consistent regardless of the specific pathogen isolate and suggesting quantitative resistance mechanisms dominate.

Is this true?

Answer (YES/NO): NO